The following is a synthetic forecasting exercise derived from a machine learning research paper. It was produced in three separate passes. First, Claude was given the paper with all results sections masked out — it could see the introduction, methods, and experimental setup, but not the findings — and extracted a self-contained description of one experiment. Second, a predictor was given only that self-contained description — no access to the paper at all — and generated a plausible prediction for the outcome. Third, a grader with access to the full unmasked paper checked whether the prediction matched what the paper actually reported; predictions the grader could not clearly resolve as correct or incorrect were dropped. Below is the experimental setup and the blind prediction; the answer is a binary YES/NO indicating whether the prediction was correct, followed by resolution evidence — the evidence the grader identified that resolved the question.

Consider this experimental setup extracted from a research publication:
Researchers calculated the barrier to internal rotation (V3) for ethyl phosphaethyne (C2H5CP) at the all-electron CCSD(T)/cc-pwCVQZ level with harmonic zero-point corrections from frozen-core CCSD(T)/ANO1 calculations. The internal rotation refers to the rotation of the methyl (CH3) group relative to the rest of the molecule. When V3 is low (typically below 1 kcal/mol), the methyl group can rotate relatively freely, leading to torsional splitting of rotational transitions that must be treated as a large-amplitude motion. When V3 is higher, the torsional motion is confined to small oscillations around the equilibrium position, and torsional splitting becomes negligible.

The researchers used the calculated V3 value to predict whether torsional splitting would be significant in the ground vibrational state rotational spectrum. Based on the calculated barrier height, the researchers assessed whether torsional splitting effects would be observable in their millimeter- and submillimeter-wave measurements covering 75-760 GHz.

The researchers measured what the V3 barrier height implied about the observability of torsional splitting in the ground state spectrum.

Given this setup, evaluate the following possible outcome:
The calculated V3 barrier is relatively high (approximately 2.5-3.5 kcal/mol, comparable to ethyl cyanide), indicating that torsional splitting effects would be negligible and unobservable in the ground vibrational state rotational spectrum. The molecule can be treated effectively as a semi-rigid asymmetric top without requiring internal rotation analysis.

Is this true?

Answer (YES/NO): YES